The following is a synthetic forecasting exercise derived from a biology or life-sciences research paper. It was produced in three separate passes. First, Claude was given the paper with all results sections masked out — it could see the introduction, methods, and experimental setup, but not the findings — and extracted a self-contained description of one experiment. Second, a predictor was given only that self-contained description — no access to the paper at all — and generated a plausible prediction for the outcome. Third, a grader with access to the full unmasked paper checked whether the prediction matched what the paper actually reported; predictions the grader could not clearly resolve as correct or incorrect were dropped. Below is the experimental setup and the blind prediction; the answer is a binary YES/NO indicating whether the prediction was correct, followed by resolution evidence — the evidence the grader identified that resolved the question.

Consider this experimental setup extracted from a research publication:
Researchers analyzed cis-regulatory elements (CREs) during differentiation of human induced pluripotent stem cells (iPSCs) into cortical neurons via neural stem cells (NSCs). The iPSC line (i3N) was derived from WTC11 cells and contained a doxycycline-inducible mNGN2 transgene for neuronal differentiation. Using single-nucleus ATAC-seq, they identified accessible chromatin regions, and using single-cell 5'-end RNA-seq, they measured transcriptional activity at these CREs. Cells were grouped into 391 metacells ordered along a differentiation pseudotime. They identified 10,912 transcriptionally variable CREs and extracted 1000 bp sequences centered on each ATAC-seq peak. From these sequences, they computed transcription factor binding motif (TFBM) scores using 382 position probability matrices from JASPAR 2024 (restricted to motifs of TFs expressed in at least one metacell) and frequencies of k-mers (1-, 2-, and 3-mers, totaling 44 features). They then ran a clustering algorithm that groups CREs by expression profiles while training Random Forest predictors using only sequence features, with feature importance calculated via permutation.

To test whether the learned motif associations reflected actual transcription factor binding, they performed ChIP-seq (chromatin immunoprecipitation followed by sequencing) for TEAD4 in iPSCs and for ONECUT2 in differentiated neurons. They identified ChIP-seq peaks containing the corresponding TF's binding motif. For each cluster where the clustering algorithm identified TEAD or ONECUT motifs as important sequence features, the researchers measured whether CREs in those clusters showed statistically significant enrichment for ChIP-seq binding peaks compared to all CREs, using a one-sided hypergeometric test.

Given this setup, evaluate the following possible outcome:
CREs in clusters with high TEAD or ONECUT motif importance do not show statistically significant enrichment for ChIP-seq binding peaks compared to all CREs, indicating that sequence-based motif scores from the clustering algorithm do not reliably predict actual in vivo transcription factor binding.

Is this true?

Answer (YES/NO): NO